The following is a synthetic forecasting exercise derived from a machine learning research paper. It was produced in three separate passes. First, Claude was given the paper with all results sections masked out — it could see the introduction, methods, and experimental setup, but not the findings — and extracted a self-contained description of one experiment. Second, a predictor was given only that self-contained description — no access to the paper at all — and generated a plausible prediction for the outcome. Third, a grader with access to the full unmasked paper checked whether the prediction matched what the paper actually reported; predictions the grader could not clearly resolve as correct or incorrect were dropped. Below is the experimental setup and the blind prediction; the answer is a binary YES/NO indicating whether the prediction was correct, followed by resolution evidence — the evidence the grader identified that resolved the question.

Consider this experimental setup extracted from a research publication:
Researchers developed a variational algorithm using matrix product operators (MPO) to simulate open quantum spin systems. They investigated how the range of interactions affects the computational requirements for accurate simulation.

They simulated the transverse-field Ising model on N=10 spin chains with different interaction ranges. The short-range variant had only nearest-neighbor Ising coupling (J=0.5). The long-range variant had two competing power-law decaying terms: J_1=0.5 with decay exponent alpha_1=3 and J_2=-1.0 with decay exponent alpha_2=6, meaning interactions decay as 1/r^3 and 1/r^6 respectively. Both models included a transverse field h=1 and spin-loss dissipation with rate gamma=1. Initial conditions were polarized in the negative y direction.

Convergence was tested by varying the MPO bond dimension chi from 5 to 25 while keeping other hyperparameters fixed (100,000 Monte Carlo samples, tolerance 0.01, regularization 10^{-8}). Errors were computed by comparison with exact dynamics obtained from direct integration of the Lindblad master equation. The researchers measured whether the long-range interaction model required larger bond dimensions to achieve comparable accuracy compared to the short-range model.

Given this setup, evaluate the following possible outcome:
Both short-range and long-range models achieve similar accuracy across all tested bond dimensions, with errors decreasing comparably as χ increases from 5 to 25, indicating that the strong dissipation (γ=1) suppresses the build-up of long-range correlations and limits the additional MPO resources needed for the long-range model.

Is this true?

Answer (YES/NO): NO